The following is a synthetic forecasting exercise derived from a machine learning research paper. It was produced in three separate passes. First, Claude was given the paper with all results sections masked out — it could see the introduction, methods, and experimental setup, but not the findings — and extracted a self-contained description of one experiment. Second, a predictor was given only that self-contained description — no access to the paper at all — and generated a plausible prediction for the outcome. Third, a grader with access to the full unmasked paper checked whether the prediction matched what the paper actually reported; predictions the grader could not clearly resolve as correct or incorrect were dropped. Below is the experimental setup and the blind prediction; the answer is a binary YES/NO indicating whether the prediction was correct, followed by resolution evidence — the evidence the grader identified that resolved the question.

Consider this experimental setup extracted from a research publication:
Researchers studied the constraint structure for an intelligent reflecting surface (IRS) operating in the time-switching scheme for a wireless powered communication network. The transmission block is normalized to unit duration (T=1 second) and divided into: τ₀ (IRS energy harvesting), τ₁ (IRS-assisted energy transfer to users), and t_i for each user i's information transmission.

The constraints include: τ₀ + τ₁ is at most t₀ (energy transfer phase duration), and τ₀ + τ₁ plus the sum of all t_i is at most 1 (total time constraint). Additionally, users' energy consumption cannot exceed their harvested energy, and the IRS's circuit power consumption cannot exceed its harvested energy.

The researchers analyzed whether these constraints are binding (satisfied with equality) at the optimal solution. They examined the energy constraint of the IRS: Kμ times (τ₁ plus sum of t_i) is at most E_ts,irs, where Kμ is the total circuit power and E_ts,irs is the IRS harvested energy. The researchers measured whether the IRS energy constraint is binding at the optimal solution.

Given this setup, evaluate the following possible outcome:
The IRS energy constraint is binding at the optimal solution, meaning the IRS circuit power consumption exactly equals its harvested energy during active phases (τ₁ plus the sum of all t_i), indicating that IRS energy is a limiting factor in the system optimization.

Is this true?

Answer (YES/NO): YES